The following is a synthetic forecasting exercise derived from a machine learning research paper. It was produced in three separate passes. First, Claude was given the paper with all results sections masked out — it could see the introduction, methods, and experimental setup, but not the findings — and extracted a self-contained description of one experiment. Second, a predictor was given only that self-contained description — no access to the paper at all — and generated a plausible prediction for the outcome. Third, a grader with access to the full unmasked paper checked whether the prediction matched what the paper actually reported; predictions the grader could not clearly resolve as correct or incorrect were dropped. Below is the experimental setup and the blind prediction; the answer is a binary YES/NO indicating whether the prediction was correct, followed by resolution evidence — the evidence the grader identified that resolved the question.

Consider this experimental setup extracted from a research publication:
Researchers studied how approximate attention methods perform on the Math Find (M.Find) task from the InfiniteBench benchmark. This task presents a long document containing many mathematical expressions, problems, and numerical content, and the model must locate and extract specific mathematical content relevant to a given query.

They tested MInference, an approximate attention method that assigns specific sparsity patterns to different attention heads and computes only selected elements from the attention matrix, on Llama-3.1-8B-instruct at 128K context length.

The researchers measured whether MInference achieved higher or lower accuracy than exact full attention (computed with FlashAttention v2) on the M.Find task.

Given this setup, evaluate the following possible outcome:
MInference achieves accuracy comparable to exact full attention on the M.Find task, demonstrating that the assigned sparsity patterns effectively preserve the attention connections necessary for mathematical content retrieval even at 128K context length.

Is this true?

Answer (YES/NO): NO